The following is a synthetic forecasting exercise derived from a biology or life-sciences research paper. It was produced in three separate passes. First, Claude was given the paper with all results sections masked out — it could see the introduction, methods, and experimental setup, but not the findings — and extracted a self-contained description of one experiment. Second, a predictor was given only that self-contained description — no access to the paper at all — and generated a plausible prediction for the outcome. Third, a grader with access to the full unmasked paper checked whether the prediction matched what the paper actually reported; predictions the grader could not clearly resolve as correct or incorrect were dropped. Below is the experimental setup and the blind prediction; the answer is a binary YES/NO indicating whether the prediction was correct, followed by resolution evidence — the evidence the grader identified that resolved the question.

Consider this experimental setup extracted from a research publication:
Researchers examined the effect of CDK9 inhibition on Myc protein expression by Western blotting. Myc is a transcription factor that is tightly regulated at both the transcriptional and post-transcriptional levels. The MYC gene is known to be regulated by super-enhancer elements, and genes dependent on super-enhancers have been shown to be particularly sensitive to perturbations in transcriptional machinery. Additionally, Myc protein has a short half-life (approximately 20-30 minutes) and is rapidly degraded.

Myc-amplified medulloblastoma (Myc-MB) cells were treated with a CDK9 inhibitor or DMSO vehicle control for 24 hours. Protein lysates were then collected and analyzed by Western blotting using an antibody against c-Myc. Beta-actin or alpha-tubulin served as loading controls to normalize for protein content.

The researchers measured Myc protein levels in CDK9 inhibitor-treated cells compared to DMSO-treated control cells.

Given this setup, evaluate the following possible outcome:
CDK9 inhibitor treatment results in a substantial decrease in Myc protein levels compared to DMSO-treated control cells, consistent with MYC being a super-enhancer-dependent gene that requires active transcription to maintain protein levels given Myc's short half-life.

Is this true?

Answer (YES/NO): YES